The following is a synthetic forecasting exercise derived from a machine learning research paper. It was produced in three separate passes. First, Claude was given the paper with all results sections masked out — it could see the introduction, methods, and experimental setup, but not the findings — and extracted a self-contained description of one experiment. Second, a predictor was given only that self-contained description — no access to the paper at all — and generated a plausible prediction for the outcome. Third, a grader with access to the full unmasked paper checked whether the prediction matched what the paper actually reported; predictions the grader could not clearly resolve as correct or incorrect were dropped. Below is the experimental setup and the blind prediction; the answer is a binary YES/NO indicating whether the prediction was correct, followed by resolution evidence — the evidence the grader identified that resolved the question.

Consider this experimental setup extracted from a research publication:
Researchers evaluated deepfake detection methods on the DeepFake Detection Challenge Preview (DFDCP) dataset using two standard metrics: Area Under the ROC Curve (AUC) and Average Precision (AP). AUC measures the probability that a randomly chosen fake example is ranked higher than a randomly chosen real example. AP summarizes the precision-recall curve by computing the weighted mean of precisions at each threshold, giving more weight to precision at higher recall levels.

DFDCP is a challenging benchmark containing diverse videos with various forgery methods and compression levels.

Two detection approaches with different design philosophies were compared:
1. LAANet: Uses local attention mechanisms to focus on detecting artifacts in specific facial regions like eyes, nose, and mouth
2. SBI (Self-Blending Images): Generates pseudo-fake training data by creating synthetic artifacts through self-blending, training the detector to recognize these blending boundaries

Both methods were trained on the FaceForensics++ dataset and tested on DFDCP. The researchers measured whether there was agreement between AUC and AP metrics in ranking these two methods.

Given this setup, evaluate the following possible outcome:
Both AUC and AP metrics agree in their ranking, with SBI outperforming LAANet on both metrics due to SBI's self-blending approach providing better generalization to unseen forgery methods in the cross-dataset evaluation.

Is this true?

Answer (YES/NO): NO